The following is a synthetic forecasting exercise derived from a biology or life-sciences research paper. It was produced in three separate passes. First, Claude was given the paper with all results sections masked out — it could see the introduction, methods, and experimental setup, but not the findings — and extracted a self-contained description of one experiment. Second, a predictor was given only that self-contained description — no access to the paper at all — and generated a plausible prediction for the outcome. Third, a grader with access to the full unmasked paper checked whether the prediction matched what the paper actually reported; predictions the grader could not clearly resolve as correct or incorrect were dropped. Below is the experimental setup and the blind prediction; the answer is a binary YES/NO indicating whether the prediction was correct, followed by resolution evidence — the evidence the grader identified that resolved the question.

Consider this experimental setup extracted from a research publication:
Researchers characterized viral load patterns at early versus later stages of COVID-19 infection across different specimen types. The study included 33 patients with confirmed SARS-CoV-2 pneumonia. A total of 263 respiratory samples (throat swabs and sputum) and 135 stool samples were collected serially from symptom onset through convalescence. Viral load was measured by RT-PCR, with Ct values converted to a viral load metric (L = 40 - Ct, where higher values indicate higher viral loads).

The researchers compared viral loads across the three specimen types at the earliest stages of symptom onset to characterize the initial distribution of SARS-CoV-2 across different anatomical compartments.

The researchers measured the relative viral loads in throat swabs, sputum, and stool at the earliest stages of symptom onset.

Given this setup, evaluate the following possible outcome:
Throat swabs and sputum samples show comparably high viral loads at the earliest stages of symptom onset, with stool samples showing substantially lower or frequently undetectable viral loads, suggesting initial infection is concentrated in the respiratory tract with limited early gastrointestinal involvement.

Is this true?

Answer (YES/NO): YES